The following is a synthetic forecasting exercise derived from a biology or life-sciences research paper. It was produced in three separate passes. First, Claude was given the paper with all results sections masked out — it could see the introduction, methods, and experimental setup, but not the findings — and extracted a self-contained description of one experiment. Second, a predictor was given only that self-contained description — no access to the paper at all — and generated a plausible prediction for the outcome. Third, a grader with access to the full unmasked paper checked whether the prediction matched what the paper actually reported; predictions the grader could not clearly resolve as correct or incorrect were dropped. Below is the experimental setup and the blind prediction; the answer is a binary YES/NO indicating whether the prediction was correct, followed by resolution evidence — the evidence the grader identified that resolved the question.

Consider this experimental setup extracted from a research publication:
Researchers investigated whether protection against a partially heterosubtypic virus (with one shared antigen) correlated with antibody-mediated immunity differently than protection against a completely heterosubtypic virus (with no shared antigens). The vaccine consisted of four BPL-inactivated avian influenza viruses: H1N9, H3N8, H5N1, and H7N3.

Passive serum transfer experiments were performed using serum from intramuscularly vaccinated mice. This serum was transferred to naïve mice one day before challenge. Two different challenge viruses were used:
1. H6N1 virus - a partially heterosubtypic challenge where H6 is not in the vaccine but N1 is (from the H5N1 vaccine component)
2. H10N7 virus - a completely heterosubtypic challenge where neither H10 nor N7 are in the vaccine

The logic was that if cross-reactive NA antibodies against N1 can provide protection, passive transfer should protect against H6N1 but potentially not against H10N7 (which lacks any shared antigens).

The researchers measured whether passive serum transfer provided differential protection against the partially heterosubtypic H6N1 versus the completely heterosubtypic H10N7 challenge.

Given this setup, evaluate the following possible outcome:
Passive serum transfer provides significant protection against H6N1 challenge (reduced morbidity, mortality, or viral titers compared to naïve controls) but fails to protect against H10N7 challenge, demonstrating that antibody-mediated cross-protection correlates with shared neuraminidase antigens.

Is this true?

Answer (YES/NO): YES